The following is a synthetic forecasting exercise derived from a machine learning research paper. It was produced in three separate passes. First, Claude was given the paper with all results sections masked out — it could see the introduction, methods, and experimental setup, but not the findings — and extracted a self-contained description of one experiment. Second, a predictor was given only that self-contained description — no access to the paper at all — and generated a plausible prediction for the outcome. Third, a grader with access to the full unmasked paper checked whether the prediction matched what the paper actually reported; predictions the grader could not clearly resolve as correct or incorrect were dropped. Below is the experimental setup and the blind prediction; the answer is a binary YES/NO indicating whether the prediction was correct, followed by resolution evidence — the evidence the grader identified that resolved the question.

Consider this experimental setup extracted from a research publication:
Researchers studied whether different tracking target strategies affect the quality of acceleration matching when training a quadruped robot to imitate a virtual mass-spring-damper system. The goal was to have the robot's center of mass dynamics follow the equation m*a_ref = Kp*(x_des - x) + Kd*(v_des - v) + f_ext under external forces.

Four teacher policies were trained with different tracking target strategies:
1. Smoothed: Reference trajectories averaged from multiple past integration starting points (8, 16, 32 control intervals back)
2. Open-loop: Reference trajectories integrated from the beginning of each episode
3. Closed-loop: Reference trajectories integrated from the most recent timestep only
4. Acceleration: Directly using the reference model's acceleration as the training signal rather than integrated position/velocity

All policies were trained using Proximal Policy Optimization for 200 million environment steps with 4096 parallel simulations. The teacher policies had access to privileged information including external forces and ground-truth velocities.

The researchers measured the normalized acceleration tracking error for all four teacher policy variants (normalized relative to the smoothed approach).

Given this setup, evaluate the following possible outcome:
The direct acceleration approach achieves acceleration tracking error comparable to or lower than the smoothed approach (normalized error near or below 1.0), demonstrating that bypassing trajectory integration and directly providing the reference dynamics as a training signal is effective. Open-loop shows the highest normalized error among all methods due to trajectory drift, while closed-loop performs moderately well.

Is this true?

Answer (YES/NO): NO